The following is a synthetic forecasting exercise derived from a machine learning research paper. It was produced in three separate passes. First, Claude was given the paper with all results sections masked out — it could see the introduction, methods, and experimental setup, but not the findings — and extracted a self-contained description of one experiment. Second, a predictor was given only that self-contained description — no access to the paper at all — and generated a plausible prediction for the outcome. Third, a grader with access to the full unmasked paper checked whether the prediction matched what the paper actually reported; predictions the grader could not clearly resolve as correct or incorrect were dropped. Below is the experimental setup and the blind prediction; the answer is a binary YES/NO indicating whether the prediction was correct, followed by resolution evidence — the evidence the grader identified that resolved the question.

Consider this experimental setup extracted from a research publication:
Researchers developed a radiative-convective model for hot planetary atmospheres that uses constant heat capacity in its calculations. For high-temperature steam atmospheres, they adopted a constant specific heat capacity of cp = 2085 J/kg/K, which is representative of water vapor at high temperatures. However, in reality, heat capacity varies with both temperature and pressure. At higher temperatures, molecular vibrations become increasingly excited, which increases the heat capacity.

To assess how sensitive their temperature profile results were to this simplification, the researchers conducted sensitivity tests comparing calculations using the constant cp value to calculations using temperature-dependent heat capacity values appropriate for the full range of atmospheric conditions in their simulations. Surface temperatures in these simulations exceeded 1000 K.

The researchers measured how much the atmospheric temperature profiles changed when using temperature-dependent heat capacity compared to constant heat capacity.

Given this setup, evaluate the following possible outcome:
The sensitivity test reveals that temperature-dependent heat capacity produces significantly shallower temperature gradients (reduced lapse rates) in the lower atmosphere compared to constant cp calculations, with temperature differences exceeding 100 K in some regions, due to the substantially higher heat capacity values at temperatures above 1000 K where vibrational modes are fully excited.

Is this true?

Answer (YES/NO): NO